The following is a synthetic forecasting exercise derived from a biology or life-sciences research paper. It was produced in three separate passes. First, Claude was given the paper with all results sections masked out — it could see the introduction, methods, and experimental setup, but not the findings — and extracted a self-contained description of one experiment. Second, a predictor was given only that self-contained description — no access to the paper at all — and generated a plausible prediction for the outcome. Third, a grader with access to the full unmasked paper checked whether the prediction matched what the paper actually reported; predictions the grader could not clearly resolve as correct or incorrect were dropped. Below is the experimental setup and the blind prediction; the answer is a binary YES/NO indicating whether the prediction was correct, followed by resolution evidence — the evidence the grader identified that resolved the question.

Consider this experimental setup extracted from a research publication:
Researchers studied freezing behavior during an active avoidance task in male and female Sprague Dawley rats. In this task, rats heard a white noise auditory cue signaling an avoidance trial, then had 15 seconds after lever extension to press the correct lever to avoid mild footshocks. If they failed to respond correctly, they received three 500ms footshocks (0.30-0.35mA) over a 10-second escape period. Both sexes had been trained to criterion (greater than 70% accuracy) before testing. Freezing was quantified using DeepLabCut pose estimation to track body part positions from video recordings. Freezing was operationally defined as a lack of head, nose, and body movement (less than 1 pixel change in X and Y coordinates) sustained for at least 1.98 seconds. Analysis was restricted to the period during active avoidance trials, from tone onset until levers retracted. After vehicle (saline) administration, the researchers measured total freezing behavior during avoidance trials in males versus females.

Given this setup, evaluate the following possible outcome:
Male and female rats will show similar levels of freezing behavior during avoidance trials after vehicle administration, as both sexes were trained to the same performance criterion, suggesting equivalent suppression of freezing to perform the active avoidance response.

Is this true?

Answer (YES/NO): NO